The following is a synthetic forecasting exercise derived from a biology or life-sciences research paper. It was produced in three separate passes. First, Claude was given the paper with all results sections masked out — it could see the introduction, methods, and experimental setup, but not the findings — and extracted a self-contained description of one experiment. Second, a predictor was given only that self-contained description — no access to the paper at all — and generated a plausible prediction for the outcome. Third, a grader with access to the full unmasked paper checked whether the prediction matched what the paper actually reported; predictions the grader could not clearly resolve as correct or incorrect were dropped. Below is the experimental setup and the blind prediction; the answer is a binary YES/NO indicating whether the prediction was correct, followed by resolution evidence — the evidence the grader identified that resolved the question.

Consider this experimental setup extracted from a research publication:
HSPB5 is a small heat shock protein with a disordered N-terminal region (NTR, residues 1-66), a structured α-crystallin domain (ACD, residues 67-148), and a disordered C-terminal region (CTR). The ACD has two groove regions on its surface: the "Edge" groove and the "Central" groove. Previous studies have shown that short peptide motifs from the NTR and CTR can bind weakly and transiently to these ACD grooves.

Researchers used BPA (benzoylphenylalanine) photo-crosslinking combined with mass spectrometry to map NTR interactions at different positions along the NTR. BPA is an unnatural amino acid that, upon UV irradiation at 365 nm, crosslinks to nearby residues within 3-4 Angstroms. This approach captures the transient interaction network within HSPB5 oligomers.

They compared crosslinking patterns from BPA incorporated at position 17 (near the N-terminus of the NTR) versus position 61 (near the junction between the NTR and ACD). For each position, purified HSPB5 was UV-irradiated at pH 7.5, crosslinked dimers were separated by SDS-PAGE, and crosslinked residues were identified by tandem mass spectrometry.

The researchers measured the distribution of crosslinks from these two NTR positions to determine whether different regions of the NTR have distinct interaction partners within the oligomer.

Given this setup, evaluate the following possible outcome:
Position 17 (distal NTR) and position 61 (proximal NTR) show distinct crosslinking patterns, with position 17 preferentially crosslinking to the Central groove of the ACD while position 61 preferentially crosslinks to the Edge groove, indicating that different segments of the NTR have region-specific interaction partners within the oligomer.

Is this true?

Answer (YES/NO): NO